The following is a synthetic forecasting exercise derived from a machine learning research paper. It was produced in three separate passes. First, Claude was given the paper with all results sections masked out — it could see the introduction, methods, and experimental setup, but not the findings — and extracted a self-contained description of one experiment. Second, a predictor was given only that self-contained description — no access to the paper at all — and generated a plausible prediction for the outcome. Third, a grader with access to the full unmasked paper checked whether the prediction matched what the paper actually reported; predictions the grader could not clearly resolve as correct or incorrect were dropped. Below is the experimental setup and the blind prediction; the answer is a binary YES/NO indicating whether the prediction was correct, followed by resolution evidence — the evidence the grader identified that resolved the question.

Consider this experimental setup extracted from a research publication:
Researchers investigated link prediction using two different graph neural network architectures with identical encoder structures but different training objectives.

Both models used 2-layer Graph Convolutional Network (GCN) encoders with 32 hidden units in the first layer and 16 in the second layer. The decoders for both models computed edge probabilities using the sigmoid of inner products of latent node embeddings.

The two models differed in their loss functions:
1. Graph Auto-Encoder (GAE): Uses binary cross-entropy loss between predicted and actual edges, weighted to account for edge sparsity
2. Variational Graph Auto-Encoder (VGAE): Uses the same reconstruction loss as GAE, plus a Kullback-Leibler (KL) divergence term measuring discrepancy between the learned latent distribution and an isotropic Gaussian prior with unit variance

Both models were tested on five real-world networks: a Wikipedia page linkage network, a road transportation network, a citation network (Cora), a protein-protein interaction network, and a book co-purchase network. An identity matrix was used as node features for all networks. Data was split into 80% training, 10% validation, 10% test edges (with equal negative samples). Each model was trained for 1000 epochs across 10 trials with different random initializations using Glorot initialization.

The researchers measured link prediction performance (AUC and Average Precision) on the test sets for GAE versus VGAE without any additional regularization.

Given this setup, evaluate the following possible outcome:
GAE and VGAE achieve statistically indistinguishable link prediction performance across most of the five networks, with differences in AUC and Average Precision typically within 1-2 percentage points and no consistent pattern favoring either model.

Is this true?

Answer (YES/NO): NO